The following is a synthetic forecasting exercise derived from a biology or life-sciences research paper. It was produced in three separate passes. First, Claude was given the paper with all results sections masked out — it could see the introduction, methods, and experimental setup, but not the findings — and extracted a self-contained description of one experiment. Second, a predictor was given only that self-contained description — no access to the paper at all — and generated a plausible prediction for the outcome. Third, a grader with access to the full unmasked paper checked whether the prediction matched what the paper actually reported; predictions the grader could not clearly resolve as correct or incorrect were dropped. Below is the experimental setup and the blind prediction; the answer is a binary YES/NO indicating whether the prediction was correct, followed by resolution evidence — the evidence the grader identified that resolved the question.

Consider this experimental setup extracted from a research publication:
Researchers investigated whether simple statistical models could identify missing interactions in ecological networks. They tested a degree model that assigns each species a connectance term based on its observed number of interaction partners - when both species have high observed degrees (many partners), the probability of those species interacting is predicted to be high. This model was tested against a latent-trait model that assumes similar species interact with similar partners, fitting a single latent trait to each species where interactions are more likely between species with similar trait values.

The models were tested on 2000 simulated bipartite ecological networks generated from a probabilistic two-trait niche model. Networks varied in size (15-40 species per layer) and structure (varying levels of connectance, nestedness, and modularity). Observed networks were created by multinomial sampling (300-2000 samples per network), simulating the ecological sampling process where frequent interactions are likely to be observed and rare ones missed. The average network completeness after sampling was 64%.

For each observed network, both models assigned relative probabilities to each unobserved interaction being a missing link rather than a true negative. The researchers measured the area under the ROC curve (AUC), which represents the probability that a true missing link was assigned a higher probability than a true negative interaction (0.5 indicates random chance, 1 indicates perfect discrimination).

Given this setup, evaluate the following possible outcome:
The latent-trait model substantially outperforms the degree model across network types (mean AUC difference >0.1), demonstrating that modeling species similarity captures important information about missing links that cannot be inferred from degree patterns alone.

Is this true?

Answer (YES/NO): NO